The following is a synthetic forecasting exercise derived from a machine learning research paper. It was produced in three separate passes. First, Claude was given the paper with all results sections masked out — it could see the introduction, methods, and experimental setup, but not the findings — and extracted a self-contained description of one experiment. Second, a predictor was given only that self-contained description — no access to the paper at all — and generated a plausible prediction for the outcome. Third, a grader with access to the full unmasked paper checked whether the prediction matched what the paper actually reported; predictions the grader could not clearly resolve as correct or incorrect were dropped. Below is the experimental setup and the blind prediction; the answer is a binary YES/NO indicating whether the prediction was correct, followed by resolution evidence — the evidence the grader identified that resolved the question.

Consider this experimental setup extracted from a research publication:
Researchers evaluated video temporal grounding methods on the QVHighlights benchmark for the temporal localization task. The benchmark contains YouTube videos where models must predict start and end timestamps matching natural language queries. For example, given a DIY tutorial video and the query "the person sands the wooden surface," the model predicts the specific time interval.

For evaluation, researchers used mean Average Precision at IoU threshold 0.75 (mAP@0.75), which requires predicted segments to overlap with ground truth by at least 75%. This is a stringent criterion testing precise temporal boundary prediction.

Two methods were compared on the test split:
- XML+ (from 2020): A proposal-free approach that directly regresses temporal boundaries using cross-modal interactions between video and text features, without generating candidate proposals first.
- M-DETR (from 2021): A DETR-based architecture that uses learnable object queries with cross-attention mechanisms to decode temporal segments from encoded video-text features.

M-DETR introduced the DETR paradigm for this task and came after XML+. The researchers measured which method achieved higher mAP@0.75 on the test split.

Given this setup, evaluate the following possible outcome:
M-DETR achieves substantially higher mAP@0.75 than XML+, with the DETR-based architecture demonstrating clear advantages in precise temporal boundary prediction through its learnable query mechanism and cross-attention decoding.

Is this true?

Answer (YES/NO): NO